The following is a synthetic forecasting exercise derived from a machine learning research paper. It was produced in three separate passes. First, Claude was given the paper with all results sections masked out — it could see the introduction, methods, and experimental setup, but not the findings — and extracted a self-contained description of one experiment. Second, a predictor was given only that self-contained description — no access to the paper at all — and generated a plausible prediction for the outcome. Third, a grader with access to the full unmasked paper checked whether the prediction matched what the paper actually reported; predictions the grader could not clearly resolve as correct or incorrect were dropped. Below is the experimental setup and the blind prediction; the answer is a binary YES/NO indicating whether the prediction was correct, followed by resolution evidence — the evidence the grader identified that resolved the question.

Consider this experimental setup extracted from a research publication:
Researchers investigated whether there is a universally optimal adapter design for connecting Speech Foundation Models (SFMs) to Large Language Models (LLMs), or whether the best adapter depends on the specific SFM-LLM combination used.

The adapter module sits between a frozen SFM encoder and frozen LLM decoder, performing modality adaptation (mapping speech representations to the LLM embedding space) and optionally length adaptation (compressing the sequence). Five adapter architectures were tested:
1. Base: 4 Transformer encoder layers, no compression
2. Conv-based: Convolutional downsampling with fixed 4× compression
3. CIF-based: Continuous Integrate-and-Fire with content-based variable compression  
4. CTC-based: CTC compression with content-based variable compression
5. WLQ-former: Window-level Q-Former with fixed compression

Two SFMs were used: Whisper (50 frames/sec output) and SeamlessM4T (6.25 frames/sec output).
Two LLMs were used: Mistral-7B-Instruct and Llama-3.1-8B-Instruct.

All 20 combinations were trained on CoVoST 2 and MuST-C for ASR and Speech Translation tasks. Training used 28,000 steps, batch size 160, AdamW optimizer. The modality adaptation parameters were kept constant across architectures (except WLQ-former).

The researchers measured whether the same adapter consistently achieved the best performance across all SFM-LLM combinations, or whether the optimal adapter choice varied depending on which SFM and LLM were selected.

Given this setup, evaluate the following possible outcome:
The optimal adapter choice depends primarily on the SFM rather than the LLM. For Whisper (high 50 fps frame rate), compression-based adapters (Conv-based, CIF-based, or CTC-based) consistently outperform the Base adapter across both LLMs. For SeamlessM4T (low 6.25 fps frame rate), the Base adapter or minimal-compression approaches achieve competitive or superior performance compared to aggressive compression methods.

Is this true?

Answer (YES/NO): NO